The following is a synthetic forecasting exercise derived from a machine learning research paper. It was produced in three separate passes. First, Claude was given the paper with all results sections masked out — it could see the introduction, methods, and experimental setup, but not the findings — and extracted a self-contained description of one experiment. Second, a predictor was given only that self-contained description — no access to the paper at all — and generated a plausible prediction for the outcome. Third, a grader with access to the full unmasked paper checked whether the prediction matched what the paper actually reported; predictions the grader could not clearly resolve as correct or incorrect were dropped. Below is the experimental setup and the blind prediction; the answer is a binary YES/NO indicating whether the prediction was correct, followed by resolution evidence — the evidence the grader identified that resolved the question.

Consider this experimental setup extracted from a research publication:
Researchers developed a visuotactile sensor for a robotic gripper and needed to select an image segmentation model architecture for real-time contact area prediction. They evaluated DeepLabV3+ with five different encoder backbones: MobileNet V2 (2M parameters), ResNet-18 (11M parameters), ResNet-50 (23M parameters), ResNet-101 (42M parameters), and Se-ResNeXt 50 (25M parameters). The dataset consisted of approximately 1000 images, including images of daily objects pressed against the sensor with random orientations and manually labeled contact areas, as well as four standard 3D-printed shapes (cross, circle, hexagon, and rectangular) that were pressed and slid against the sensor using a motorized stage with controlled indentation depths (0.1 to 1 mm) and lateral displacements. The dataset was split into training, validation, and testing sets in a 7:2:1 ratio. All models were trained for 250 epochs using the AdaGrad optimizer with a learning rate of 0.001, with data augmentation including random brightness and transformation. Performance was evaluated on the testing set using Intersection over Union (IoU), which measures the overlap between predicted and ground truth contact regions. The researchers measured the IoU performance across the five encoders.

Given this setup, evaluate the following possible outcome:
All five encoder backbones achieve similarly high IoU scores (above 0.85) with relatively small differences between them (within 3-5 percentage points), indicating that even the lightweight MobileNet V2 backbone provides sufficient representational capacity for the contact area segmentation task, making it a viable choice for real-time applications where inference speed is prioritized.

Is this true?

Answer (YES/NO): NO